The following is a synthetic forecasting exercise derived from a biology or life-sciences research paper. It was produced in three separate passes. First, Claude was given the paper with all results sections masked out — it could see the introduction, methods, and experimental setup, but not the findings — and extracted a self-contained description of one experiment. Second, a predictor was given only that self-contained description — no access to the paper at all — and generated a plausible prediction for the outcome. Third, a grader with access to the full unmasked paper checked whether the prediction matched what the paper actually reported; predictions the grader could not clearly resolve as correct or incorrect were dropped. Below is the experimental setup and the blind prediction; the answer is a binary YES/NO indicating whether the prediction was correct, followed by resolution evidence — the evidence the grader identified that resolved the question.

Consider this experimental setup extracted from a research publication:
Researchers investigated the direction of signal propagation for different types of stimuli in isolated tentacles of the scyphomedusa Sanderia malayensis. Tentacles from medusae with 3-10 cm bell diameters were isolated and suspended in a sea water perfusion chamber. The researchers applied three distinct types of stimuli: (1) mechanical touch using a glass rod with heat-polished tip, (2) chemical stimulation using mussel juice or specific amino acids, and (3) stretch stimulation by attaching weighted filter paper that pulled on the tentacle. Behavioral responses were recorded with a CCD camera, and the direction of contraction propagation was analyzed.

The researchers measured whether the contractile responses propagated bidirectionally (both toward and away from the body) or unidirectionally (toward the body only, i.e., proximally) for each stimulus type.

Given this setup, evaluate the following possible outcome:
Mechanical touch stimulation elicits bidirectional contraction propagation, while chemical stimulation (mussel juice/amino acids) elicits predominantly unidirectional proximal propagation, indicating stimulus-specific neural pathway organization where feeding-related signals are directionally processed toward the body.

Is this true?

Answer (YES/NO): YES